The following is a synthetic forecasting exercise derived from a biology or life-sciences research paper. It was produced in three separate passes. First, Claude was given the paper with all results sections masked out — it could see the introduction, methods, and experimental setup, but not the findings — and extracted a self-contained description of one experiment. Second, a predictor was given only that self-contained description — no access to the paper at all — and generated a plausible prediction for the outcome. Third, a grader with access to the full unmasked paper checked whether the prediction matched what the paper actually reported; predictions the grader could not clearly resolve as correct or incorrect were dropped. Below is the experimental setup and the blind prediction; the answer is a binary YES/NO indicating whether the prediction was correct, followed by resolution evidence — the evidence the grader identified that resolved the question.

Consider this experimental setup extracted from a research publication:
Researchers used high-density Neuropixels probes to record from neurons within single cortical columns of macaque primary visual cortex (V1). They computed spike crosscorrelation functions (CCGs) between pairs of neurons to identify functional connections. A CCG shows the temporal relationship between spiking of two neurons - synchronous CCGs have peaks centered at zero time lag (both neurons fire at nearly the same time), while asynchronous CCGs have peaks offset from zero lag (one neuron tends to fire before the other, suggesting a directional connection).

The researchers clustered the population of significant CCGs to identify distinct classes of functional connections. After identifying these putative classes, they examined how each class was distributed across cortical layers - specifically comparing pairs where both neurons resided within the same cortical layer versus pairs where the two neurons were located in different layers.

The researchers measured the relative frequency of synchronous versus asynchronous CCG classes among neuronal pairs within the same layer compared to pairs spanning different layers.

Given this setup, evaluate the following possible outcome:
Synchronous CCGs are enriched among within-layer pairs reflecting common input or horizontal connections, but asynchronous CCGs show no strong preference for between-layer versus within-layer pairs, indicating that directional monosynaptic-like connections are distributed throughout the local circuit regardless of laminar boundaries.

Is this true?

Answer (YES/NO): NO